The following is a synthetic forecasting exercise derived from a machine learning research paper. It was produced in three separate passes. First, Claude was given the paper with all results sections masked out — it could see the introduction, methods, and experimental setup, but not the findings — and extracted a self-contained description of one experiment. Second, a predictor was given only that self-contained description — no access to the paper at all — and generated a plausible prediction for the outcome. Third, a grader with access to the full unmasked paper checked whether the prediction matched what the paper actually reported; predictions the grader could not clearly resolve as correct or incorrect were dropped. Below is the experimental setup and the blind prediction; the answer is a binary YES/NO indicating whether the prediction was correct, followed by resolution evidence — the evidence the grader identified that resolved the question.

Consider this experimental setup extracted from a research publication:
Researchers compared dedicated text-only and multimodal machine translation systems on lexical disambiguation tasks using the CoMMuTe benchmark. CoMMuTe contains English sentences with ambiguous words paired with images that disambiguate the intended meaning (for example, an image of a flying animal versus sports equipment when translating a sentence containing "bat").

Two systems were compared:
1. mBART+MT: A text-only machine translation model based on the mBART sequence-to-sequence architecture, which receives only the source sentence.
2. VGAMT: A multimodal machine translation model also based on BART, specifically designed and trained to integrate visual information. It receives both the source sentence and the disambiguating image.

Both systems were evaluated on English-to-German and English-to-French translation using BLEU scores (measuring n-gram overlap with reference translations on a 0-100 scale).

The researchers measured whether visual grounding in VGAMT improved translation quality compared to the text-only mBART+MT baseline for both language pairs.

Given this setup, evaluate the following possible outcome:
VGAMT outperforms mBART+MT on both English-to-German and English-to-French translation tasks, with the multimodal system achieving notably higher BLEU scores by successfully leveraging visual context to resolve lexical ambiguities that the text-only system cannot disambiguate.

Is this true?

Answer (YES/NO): NO